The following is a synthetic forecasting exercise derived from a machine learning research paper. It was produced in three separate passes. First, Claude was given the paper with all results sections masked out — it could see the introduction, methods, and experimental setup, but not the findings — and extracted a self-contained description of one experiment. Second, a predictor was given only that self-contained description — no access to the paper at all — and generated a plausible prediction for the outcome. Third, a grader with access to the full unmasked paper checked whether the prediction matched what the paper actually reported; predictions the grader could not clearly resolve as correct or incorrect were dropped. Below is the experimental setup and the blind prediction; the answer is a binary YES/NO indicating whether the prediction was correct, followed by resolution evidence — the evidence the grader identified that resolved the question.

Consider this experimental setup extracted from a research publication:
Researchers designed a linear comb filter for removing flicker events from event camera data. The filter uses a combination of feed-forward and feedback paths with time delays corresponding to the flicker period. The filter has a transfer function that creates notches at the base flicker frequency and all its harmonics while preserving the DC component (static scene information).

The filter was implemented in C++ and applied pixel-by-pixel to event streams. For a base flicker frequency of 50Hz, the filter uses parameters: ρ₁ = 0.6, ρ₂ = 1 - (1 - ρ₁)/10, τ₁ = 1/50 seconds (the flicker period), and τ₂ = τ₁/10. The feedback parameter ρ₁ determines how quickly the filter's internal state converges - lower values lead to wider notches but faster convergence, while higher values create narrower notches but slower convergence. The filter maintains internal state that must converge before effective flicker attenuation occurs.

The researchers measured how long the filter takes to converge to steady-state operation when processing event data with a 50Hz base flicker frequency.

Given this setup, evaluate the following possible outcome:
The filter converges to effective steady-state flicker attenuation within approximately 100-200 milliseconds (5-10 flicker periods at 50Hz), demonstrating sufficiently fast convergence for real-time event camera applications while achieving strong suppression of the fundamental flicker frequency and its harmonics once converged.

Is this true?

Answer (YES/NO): NO